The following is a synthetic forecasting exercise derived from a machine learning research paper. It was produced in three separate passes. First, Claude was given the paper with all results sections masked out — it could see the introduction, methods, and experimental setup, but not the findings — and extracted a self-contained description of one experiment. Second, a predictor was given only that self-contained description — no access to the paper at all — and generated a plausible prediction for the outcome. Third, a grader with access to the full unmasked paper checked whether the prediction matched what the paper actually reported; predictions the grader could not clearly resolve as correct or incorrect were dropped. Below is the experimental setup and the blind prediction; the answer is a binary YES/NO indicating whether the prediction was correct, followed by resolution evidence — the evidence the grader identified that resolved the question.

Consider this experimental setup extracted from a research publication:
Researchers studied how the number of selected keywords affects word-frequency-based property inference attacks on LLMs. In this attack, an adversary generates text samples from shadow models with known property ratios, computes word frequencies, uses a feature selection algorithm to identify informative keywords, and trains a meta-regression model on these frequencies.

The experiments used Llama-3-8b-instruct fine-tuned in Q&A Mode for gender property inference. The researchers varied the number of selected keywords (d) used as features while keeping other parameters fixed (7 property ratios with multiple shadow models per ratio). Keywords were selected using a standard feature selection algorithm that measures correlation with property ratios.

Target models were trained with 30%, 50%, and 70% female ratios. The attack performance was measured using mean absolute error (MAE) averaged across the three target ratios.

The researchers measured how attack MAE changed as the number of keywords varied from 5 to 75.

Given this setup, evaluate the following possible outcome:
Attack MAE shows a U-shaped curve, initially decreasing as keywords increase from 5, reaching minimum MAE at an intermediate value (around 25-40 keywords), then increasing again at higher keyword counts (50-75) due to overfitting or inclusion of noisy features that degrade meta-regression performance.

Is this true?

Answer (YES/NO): YES